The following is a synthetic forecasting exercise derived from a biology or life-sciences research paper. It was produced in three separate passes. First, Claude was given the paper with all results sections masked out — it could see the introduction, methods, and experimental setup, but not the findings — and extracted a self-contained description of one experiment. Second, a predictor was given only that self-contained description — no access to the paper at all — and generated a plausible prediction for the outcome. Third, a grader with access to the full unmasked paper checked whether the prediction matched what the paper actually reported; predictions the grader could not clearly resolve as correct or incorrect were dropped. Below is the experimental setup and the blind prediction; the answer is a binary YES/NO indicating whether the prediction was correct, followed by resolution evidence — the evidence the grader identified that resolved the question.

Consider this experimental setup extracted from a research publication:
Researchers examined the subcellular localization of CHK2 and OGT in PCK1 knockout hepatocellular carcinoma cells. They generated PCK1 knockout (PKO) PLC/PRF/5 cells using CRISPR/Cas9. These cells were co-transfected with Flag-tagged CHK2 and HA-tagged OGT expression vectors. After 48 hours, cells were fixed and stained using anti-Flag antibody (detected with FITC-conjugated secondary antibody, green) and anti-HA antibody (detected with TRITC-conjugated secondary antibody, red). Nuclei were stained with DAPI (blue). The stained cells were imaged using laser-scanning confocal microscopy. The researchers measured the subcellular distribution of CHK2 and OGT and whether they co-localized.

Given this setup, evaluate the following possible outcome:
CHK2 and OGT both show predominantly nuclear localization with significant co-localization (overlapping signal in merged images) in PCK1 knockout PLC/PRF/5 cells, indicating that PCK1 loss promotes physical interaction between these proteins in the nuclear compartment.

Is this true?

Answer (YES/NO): YES